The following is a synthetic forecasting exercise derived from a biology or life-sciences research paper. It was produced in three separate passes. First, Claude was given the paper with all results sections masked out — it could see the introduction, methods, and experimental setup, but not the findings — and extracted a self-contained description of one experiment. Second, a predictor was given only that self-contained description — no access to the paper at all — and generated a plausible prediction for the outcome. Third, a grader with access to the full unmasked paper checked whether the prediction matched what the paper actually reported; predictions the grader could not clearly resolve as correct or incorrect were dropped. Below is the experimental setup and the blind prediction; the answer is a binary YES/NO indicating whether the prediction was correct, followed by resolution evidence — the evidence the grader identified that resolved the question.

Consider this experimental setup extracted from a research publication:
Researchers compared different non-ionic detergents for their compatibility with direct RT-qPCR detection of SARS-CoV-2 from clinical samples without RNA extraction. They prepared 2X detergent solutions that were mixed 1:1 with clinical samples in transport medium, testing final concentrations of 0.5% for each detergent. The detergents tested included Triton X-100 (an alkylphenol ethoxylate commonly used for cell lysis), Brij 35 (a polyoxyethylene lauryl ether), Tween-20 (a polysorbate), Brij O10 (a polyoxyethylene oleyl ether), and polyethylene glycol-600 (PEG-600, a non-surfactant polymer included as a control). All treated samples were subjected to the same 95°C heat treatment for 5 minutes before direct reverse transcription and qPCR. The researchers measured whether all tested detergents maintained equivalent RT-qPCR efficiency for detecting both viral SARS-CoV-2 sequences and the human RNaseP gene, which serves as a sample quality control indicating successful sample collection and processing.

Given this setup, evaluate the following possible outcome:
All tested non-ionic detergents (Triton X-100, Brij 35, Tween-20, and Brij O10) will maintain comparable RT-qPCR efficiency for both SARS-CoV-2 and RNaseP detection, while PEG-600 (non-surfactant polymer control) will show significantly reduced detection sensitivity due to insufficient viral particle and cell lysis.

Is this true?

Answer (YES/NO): NO